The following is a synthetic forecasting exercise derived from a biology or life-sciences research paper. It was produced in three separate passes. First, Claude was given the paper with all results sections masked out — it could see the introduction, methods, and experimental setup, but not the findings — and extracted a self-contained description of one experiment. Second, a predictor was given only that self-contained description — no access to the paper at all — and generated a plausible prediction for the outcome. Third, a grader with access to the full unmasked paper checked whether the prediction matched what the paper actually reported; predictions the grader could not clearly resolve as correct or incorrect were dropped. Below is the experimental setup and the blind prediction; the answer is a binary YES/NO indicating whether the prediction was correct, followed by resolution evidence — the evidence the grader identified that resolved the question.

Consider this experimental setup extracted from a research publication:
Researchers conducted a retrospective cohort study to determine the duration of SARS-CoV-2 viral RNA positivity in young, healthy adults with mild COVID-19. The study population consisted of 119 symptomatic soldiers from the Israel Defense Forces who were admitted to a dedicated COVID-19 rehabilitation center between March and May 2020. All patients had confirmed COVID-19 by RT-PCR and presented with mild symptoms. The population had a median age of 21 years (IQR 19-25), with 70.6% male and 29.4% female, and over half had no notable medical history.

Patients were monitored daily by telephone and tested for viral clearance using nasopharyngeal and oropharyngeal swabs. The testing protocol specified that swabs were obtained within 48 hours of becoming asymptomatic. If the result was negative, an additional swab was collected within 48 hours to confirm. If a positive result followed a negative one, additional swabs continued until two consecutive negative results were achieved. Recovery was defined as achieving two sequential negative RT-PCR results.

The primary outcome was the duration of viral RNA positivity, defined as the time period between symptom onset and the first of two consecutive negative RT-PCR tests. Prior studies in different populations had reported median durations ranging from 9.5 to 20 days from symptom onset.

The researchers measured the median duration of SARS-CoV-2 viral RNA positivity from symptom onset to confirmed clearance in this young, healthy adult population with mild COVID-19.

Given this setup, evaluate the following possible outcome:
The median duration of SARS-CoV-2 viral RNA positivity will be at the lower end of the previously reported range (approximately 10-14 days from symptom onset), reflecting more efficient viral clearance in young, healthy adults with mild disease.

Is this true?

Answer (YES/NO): NO